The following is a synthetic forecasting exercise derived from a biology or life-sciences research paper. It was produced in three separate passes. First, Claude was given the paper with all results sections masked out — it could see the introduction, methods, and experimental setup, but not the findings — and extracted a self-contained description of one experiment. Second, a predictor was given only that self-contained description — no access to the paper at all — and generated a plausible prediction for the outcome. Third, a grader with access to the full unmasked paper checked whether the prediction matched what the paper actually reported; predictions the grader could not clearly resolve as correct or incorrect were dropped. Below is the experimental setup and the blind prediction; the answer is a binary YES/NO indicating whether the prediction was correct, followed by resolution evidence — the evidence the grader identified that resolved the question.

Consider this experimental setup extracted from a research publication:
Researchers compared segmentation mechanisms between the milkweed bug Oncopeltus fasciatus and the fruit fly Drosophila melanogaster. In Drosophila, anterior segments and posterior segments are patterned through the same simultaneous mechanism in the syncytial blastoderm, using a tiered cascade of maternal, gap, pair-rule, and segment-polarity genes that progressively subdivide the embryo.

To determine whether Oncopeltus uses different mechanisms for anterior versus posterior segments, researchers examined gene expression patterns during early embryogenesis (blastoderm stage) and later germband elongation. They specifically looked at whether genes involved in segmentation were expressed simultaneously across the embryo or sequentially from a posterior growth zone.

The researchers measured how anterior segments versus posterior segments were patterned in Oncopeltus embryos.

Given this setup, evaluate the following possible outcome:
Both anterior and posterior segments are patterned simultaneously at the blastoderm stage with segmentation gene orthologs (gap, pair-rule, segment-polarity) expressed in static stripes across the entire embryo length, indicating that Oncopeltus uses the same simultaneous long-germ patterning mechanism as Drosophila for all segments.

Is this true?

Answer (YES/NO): NO